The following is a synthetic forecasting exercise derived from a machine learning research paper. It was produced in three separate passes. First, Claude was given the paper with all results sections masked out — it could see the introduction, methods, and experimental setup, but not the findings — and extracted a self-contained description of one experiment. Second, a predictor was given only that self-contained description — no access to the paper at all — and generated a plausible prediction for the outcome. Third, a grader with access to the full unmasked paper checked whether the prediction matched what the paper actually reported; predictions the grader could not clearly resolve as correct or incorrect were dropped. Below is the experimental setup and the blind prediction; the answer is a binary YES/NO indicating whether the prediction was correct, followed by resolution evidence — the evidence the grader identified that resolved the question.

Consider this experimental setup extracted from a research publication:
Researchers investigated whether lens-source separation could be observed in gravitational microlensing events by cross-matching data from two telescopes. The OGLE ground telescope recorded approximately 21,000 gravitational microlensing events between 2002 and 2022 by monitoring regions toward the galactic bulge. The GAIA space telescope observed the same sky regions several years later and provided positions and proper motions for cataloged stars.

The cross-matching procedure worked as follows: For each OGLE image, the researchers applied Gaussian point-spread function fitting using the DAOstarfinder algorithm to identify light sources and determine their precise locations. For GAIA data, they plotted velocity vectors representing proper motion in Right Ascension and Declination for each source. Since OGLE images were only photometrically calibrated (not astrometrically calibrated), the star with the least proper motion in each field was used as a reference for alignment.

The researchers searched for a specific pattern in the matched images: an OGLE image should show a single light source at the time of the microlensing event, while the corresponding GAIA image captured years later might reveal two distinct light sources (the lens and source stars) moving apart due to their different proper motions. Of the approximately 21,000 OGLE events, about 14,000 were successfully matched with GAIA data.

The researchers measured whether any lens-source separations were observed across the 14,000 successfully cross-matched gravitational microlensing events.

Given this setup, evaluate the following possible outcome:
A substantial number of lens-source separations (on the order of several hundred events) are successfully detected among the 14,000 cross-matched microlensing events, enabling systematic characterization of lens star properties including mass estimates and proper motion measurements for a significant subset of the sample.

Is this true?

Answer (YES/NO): NO